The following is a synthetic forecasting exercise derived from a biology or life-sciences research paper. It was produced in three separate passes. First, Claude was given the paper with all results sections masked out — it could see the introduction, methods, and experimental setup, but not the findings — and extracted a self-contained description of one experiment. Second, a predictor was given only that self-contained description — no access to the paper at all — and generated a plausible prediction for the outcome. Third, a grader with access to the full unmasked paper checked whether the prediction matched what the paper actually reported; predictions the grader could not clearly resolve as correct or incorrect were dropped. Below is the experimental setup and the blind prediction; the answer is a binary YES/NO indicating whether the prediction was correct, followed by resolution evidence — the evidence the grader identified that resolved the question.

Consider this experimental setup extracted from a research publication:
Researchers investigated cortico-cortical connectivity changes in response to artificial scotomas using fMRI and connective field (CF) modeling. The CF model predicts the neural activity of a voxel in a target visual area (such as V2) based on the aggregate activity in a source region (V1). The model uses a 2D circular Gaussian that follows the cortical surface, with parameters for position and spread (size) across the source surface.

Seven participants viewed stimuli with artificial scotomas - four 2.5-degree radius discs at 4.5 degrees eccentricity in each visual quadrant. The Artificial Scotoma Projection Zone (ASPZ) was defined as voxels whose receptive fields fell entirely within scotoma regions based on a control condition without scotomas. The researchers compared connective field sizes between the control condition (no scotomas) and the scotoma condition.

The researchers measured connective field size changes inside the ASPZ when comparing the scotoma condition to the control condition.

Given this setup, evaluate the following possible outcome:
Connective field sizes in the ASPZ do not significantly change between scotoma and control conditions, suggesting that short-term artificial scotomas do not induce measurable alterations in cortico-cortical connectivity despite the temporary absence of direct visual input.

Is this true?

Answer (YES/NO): NO